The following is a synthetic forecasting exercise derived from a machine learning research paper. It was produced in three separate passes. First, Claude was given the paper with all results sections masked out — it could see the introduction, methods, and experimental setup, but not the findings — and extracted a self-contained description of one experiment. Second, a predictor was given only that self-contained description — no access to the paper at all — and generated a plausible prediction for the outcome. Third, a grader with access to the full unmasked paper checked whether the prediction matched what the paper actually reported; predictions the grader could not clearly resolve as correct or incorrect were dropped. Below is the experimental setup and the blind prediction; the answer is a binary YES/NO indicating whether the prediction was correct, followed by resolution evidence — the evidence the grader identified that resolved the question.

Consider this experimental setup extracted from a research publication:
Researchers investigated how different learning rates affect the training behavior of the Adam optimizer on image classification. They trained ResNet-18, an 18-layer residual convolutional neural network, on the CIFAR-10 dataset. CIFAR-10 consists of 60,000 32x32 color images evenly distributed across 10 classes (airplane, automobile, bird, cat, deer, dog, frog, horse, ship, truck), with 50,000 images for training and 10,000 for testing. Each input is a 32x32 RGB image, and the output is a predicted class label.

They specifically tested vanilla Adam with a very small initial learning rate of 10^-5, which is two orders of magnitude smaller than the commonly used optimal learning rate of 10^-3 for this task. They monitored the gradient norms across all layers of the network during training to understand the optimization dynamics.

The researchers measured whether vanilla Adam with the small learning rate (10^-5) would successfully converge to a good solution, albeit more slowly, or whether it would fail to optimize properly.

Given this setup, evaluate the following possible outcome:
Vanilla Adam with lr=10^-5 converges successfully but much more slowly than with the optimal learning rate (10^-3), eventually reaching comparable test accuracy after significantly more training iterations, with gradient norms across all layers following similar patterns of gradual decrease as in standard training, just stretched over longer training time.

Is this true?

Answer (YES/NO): NO